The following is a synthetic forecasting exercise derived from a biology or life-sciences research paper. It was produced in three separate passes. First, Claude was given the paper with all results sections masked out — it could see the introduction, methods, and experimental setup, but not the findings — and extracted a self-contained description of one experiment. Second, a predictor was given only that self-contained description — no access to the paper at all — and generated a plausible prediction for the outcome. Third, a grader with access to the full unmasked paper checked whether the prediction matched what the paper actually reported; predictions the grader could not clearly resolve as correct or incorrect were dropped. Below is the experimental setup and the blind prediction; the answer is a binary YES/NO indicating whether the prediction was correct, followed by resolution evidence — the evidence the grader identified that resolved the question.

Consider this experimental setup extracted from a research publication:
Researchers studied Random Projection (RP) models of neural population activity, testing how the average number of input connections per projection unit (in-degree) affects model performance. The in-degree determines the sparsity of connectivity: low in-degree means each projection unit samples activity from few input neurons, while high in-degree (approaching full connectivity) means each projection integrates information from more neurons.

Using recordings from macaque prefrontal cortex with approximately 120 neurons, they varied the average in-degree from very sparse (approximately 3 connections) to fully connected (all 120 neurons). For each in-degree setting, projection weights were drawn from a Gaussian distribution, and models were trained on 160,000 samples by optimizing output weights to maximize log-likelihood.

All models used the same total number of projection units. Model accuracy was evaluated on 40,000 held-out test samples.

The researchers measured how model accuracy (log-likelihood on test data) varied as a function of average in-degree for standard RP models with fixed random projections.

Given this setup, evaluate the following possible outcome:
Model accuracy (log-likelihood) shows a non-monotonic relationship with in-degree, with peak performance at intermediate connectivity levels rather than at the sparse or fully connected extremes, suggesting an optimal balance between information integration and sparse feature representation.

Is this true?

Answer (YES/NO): NO